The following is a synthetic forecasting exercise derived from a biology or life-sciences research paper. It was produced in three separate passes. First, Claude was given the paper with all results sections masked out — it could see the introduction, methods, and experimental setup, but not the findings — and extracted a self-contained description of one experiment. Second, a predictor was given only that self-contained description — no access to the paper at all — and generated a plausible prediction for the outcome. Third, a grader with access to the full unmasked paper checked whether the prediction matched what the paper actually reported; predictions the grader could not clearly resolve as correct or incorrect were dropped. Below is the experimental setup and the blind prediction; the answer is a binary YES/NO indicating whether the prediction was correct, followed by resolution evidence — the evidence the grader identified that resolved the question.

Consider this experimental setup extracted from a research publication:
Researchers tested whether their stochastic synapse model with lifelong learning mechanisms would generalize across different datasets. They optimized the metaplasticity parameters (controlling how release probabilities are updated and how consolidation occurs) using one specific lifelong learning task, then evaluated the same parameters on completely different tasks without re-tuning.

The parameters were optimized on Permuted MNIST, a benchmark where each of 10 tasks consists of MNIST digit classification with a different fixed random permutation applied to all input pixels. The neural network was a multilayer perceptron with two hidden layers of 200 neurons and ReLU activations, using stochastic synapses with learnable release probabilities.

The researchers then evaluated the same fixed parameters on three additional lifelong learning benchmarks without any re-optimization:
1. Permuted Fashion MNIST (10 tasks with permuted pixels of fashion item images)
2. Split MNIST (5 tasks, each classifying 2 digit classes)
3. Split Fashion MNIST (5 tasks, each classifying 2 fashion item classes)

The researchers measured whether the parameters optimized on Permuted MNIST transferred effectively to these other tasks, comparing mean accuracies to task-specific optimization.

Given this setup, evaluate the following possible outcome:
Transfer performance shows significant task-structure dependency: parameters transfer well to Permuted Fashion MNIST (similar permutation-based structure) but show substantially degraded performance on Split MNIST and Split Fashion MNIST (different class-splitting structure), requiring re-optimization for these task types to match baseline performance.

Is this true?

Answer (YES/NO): NO